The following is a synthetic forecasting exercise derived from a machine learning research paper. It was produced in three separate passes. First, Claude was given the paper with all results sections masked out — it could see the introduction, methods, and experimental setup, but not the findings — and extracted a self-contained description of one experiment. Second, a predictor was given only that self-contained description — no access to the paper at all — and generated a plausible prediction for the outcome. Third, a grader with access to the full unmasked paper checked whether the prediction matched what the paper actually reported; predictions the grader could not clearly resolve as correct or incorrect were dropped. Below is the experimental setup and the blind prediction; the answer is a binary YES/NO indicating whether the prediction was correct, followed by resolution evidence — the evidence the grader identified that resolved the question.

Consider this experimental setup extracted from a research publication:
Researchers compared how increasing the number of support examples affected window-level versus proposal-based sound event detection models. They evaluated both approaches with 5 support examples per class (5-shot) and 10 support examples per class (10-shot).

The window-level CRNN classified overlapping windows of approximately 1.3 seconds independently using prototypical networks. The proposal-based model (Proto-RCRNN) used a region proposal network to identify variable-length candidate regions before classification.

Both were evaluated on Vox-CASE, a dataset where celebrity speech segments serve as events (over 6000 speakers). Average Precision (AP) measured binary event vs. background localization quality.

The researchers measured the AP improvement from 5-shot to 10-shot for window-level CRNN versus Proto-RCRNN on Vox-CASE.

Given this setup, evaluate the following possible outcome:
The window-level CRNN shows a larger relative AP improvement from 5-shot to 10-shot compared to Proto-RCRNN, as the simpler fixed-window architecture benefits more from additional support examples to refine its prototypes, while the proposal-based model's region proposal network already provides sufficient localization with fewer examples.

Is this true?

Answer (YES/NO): YES